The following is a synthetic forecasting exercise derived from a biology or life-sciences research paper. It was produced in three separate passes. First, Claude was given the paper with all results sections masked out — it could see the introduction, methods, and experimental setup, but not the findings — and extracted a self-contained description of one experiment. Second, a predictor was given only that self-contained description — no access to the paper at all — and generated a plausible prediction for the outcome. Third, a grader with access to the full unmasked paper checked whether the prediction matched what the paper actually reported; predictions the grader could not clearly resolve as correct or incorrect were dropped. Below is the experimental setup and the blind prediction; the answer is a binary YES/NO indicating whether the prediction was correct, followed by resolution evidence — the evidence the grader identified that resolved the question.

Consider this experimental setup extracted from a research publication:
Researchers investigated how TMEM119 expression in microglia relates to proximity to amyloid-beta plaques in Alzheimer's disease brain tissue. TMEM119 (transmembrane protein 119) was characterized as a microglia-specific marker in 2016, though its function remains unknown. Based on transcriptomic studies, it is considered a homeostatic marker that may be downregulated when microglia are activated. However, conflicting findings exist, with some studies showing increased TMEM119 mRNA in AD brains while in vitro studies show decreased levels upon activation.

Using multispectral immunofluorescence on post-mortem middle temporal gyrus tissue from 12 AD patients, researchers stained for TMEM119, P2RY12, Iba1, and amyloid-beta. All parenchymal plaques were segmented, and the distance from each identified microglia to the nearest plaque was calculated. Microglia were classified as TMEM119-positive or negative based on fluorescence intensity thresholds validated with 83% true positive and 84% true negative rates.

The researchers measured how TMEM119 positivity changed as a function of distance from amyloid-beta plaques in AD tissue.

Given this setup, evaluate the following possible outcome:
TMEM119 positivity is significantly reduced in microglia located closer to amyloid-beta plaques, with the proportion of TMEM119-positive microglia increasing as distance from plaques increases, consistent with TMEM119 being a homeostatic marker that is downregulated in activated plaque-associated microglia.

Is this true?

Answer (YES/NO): NO